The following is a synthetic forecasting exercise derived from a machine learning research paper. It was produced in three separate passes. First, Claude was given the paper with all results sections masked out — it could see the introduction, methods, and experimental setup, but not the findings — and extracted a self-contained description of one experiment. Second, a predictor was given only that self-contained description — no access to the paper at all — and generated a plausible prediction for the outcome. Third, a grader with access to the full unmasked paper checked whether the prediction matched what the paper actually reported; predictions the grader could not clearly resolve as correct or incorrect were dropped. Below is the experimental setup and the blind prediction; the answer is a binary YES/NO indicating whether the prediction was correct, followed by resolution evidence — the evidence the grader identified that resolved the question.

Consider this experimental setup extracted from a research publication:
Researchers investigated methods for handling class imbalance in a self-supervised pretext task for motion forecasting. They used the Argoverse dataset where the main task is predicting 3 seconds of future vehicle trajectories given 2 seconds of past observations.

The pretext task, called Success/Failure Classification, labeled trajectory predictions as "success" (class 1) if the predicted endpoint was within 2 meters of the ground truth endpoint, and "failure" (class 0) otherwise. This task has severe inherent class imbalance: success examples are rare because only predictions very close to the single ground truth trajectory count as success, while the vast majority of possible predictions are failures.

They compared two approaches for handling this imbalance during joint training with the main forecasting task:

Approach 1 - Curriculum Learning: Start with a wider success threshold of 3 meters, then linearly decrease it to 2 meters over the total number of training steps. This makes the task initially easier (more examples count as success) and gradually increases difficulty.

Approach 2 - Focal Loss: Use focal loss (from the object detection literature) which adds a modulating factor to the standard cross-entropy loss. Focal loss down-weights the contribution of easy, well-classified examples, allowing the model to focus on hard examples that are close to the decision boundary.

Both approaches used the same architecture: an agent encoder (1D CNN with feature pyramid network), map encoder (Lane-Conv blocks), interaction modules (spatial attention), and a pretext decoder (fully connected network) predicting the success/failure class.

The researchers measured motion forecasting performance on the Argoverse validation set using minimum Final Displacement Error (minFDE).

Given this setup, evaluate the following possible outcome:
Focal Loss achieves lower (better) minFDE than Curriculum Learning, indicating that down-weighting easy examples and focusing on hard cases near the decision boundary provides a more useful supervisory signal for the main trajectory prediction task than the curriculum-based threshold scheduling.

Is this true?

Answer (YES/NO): YES